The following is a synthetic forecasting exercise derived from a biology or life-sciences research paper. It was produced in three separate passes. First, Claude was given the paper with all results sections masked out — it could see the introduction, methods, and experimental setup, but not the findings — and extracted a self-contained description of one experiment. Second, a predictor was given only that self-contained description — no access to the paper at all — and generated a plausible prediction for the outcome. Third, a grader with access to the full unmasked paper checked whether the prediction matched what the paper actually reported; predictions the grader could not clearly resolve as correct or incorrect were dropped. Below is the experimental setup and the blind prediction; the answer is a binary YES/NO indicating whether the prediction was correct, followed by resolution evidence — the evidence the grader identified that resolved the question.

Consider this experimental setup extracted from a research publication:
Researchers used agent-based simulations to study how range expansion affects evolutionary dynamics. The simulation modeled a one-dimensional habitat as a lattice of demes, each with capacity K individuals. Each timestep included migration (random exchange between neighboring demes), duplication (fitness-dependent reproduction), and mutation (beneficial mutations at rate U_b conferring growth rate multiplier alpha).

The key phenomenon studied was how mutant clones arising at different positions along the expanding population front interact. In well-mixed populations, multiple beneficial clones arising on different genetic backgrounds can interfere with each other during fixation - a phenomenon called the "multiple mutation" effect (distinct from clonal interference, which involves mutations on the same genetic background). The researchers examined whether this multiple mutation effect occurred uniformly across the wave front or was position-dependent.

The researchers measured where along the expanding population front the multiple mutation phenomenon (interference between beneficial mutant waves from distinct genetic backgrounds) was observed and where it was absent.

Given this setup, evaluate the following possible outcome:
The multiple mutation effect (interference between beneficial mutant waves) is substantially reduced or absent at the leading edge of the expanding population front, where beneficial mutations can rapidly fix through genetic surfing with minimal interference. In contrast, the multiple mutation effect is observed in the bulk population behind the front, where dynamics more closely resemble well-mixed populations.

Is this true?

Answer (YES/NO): NO